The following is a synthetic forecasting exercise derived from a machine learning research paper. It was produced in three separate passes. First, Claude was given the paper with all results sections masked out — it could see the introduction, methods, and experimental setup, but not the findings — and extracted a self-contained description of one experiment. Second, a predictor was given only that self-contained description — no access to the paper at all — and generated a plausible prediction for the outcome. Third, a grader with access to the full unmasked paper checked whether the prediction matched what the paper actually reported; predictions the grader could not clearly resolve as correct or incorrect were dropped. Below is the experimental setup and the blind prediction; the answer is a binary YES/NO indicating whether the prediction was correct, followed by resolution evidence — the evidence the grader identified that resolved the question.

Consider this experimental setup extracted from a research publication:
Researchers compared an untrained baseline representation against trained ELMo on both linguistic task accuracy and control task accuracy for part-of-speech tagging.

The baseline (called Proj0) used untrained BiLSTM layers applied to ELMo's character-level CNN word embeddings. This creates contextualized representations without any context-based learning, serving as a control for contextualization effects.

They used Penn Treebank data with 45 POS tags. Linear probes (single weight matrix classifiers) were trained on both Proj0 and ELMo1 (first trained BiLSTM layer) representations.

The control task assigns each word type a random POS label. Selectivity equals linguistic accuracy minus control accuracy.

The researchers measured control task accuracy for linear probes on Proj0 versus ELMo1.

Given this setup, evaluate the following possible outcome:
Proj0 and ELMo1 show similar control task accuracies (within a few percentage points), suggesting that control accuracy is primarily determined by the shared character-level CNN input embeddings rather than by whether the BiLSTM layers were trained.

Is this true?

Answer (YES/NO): NO